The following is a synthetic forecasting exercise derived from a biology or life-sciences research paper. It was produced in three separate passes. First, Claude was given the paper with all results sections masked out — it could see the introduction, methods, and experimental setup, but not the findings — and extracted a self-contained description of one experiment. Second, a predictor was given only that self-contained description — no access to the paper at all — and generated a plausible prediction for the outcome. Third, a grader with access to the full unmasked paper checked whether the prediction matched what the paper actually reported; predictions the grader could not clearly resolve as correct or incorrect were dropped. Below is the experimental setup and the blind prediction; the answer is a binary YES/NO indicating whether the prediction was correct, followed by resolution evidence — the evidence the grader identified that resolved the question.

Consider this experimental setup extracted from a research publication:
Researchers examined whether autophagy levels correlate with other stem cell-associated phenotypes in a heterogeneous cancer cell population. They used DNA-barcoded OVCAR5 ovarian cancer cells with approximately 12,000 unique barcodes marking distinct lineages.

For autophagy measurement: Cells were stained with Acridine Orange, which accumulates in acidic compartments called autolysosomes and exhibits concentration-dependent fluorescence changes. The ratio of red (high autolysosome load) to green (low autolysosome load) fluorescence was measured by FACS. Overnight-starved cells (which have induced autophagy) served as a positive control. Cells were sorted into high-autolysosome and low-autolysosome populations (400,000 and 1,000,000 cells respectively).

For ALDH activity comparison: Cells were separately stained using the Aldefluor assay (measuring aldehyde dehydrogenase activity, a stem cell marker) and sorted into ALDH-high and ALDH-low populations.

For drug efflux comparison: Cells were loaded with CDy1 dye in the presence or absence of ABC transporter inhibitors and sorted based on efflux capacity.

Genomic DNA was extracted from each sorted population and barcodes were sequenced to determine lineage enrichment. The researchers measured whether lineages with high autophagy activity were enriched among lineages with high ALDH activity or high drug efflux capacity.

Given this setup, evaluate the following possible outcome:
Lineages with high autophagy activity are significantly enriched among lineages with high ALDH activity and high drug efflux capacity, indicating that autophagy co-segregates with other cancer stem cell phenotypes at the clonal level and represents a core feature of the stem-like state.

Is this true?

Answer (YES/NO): NO